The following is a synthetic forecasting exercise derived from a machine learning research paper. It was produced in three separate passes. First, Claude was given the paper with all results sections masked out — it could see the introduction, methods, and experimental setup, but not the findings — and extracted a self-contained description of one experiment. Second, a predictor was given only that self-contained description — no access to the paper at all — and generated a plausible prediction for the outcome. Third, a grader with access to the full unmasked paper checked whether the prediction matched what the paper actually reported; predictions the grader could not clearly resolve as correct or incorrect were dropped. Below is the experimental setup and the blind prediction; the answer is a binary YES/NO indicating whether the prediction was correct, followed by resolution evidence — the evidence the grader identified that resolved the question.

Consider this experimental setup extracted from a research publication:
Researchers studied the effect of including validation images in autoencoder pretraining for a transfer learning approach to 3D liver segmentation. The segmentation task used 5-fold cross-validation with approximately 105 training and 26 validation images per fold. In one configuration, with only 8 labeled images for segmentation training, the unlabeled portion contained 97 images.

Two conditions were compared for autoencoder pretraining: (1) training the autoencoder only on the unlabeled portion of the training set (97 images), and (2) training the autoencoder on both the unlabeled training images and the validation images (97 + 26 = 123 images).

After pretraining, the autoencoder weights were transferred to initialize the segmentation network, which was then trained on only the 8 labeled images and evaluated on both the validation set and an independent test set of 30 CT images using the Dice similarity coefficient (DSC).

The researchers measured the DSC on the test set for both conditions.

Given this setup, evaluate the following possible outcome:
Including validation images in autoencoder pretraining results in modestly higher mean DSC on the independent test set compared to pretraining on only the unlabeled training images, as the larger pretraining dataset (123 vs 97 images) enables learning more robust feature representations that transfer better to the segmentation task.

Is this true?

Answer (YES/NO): NO